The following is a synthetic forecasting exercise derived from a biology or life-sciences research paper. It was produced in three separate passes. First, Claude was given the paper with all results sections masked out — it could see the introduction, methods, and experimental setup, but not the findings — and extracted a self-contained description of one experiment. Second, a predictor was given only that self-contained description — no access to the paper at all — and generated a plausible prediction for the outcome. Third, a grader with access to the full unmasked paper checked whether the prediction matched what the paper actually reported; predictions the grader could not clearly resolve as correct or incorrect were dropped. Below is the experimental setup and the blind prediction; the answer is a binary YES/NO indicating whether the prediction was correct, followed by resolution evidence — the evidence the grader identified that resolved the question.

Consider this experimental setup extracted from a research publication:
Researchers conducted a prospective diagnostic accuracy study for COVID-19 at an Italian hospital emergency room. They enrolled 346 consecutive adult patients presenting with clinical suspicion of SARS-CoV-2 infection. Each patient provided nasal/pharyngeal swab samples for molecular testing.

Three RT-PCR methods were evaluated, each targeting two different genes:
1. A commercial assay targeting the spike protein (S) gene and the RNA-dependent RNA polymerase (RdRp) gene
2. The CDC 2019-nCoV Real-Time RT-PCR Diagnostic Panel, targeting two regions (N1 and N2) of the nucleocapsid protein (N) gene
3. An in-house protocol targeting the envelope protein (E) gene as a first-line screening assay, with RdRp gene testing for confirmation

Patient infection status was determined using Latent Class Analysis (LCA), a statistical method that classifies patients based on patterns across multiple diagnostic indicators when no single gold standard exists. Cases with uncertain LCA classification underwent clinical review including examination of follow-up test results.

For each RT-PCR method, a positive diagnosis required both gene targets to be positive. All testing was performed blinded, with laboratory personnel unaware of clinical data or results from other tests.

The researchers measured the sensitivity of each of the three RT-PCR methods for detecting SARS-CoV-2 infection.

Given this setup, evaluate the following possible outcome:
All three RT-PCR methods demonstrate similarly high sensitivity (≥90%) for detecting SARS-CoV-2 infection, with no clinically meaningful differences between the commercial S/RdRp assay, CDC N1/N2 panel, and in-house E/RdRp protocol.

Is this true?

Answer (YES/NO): NO